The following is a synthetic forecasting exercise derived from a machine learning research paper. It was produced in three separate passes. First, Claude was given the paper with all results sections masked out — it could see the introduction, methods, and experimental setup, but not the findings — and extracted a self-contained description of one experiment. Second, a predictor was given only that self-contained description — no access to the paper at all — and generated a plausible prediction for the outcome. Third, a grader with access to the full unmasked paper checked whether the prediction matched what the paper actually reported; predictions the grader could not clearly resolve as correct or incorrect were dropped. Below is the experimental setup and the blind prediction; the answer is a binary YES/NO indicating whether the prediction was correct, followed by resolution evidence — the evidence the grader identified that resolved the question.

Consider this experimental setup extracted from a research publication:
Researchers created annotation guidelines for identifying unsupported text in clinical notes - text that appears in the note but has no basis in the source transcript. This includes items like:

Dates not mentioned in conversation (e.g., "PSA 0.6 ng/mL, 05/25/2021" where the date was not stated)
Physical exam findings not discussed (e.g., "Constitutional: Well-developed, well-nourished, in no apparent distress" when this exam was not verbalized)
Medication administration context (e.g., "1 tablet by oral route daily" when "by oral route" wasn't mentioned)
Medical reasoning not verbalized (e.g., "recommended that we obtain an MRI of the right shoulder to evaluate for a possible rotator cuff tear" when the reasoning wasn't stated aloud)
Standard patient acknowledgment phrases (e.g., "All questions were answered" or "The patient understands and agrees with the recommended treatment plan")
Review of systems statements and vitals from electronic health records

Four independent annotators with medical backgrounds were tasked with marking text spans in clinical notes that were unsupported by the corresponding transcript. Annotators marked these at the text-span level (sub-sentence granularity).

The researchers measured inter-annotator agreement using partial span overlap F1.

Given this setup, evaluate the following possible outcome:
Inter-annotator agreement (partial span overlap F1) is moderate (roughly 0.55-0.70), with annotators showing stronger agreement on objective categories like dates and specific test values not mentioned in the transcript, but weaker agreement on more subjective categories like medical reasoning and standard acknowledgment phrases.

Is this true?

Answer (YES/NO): NO